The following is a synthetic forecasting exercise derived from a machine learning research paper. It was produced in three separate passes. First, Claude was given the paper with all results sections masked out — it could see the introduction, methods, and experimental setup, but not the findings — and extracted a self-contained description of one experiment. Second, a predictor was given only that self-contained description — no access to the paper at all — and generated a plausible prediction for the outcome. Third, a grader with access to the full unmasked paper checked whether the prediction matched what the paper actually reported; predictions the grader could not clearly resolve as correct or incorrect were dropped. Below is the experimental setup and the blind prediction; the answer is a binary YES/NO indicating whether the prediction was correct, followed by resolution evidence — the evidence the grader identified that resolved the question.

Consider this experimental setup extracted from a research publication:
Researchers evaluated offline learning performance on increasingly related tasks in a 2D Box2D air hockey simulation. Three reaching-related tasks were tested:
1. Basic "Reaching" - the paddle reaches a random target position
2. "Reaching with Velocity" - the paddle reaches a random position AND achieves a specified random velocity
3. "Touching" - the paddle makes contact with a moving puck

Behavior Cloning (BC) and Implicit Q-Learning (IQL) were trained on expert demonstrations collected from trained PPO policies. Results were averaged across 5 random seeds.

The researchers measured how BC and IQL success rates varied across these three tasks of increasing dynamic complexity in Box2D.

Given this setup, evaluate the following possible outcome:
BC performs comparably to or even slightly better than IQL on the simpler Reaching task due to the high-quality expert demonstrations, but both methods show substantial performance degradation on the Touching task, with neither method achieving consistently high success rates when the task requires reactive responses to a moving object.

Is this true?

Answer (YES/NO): NO